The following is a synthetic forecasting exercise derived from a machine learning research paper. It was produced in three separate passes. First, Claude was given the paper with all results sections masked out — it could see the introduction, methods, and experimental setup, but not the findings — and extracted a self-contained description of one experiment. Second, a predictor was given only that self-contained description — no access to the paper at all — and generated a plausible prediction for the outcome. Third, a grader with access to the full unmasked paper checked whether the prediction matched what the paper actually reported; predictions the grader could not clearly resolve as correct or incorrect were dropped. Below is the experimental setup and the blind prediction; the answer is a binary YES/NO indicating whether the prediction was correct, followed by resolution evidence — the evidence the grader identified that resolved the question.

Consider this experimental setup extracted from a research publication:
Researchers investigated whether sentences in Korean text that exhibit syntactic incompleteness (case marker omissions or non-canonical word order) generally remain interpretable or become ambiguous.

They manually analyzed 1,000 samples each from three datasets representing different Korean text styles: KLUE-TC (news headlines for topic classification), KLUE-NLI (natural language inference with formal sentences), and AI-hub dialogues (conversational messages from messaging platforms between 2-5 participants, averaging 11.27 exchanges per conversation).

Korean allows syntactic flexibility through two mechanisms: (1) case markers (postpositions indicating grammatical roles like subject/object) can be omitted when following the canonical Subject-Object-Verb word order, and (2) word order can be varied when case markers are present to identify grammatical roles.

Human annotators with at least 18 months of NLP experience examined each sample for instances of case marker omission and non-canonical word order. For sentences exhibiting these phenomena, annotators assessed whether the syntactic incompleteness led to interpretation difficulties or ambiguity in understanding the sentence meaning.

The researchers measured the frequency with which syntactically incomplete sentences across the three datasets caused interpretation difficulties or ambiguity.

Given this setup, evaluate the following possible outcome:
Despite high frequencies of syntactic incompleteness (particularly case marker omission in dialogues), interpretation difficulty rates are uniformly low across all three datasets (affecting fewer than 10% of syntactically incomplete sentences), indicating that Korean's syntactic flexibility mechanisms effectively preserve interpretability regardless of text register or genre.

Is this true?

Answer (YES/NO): NO